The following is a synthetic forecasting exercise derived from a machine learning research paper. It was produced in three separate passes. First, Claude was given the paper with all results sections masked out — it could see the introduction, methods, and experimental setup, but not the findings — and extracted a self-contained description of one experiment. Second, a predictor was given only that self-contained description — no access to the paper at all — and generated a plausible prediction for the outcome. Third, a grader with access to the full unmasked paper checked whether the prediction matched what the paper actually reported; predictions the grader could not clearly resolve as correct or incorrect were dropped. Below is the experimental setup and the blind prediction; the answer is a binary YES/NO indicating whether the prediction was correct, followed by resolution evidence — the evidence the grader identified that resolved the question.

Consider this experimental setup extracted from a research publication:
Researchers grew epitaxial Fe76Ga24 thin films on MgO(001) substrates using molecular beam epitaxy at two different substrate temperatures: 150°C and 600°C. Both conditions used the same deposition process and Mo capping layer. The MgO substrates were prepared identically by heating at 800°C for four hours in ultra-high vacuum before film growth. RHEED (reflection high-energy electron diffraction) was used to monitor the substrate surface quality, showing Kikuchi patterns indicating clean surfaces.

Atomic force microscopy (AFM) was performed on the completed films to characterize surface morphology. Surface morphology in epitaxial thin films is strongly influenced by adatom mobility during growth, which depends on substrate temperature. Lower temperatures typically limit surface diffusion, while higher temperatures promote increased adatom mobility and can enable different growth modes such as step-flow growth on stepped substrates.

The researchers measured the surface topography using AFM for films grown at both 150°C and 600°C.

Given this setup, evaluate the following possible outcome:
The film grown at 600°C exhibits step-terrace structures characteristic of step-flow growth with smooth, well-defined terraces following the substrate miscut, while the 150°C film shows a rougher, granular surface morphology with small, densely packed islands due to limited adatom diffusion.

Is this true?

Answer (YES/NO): NO